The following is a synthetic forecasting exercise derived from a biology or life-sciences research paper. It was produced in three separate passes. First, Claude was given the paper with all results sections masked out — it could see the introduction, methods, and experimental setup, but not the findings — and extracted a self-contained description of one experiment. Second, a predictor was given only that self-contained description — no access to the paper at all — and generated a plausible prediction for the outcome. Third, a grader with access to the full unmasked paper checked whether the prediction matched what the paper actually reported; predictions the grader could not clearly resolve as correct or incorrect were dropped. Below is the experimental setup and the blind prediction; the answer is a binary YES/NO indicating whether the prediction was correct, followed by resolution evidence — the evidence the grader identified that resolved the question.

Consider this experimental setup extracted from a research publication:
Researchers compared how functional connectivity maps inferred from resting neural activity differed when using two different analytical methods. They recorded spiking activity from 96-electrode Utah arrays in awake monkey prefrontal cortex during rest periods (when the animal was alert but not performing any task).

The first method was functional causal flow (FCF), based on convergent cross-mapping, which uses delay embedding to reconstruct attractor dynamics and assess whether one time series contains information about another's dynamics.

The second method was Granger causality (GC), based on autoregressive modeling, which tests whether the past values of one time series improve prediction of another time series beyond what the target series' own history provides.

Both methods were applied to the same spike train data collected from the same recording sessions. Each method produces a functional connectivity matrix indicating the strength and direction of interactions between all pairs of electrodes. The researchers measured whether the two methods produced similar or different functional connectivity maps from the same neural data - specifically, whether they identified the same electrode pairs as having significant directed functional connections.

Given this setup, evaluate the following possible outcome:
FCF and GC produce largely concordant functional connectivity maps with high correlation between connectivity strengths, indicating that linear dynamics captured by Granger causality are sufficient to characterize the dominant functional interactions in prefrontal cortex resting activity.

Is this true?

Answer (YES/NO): NO